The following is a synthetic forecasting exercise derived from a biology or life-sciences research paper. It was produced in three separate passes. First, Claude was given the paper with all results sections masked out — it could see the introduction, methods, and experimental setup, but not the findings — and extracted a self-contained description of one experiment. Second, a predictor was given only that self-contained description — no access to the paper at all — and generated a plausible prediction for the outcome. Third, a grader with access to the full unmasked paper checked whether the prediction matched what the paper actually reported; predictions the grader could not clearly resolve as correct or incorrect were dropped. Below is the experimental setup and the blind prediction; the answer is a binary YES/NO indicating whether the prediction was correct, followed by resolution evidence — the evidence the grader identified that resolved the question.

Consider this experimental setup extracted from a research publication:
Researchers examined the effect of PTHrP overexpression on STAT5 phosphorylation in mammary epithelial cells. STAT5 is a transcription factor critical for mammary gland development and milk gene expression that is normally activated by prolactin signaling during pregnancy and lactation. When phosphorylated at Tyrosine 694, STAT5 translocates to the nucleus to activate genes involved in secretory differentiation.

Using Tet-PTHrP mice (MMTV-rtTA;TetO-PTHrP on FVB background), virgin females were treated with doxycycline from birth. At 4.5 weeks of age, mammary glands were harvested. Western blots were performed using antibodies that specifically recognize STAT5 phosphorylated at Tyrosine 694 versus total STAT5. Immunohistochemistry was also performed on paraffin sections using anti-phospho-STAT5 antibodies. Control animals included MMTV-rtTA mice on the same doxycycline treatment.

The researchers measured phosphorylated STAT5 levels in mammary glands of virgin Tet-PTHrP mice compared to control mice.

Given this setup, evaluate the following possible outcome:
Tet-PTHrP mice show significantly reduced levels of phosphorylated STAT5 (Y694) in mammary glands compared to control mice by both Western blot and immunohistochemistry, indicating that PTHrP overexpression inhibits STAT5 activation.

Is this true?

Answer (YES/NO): NO